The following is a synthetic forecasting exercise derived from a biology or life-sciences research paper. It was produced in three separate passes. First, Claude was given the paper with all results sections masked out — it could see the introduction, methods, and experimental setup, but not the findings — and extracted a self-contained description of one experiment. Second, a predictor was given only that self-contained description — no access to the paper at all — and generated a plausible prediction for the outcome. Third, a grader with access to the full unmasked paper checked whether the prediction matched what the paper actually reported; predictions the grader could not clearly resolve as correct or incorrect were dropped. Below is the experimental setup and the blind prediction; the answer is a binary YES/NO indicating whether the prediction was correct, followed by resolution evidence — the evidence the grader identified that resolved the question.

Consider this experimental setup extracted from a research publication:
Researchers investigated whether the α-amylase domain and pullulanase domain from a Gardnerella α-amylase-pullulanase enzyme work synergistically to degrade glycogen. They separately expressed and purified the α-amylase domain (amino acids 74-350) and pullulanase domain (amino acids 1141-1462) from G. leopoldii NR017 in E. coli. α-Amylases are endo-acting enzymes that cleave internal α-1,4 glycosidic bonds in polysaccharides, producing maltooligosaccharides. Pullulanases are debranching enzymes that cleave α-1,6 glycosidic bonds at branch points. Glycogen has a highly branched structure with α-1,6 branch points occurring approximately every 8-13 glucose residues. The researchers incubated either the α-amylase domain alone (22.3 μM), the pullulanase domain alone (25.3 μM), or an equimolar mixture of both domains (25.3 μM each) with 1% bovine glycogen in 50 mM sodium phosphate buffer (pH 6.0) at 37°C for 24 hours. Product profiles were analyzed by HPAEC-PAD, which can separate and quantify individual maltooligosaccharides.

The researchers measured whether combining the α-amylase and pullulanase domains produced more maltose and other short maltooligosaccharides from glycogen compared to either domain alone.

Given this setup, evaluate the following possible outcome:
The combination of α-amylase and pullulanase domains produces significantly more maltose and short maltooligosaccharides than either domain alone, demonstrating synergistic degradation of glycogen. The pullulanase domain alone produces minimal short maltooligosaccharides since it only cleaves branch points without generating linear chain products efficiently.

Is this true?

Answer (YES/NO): NO